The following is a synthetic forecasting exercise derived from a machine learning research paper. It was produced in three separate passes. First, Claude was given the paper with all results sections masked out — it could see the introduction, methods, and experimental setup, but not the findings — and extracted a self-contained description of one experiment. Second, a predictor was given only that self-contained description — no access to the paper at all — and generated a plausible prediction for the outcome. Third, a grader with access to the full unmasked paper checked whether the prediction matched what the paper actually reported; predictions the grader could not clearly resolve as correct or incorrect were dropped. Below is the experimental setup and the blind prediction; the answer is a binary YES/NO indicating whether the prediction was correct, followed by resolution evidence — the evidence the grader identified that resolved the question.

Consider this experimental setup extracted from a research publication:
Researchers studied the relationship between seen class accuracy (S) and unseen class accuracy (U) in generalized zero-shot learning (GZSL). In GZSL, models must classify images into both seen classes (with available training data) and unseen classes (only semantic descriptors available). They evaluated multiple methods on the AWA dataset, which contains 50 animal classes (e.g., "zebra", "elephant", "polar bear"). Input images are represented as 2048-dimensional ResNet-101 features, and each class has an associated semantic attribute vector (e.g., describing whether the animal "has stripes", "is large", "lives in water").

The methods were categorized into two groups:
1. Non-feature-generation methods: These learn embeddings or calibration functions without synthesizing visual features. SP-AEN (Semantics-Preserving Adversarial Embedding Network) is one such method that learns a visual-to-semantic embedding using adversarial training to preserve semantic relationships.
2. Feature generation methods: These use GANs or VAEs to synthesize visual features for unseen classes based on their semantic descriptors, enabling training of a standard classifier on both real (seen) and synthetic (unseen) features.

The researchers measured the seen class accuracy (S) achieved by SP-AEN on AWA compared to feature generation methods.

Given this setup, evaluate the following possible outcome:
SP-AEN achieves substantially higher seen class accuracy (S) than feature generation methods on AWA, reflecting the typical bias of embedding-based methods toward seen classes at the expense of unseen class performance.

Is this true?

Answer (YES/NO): YES